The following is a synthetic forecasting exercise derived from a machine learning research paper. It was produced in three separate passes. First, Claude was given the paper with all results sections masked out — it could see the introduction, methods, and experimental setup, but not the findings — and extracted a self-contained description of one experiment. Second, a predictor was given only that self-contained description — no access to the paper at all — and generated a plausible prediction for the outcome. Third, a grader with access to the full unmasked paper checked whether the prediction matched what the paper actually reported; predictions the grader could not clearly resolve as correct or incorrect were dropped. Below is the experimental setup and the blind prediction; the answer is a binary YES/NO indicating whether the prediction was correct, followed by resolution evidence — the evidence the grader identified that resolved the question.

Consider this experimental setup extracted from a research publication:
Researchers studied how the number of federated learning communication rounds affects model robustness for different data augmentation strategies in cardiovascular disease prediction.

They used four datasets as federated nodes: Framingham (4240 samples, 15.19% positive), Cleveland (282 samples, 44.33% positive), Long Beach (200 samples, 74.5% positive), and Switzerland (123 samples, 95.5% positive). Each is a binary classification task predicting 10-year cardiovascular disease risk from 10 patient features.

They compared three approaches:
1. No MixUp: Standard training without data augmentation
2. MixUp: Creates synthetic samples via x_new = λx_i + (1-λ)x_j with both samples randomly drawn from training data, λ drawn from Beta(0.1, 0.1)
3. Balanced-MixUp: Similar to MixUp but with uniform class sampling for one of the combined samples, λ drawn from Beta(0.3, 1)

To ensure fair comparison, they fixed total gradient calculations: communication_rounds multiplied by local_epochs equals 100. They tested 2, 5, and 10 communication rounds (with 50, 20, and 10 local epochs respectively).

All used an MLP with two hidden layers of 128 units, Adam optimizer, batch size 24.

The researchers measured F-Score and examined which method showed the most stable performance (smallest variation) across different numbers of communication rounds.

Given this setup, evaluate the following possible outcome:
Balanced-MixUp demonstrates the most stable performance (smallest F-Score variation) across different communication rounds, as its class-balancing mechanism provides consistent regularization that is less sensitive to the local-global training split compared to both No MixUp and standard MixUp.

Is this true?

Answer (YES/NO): YES